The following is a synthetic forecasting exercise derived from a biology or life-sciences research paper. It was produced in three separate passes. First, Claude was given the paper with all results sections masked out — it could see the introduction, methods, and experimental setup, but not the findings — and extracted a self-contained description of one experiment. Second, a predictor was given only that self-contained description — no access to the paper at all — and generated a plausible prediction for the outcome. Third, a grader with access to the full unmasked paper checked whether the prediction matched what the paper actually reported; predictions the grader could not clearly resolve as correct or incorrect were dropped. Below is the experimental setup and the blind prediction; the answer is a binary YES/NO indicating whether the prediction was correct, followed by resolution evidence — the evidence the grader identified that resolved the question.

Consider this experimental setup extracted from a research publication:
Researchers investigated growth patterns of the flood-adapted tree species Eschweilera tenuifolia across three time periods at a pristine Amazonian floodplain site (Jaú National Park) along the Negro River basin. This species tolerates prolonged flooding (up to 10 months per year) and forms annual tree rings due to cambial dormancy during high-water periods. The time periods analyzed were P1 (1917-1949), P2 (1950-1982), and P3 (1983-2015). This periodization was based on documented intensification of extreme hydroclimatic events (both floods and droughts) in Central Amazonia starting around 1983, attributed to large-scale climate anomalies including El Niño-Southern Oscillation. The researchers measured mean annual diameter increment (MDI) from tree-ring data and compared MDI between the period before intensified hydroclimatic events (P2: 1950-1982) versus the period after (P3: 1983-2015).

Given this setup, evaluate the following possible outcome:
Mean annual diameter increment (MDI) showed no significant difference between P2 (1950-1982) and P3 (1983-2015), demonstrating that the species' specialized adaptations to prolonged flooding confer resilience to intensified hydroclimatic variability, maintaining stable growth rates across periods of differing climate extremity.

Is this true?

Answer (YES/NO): YES